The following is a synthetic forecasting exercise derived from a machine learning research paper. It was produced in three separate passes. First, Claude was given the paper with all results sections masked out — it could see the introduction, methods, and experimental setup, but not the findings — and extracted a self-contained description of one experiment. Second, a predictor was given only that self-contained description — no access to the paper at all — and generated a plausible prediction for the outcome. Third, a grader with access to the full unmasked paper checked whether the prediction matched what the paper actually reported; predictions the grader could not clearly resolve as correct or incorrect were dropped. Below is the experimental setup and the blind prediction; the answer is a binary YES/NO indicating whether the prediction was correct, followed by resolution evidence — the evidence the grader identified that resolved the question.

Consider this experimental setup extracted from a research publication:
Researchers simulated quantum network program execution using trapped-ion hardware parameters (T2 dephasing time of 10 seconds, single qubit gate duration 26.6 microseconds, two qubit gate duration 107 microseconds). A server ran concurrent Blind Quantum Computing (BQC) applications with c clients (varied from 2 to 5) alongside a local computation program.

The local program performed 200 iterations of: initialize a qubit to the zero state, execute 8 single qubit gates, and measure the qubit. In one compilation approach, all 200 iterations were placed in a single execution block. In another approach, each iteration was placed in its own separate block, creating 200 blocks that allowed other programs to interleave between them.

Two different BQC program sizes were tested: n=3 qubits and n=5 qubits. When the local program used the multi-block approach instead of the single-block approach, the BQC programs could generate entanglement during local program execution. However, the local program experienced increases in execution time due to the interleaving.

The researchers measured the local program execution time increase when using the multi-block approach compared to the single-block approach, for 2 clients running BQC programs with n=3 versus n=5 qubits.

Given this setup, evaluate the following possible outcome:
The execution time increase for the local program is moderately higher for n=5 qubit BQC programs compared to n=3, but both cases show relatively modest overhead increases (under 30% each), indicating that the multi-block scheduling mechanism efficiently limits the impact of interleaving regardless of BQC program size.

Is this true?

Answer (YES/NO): NO